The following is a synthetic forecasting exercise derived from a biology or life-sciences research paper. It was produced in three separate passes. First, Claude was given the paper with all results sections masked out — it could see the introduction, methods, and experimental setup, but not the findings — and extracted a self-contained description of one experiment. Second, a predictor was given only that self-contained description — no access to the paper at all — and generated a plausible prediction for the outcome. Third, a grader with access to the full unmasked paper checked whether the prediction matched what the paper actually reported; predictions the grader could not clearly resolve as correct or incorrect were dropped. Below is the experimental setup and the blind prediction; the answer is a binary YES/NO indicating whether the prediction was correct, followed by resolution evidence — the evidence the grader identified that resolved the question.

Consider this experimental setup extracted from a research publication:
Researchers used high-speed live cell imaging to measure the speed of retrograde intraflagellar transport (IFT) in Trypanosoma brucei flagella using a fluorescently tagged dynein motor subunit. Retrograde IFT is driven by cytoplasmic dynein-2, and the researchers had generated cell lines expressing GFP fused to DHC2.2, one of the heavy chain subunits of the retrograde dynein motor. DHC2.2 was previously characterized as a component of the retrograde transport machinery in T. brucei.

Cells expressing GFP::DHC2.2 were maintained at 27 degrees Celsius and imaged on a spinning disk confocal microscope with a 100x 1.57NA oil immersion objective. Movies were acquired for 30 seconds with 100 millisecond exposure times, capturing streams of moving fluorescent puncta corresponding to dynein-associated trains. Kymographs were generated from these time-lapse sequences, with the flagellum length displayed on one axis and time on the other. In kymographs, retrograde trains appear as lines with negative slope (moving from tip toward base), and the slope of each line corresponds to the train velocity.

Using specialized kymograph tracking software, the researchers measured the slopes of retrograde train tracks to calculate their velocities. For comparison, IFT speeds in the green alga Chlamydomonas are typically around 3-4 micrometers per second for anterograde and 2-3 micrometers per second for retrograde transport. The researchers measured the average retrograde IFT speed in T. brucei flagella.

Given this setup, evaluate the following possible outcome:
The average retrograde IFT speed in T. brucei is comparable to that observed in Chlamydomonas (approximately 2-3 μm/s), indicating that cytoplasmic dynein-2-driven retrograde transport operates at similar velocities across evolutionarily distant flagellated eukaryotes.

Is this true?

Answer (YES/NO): NO